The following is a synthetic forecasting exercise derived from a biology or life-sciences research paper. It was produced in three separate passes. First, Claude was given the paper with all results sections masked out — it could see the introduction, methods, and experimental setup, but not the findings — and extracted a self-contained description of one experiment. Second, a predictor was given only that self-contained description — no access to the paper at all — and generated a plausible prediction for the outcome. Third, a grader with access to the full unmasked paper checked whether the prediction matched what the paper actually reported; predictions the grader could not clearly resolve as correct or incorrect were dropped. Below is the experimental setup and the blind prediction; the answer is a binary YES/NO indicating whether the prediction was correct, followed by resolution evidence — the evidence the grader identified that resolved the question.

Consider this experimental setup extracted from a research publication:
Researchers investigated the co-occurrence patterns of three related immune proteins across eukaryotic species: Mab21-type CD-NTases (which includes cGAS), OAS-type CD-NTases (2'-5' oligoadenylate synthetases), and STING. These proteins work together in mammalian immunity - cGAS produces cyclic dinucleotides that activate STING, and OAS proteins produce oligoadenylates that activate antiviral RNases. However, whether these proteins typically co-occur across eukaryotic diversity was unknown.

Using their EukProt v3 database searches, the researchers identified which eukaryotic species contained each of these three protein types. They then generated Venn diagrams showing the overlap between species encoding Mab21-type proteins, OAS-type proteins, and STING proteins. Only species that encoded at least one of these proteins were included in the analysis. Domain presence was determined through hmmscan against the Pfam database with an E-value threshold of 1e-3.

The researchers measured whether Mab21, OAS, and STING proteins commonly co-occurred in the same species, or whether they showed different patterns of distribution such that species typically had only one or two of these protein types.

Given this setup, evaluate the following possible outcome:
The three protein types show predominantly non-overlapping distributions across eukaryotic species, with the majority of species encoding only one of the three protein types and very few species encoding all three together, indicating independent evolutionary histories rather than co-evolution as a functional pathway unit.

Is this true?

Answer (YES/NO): NO